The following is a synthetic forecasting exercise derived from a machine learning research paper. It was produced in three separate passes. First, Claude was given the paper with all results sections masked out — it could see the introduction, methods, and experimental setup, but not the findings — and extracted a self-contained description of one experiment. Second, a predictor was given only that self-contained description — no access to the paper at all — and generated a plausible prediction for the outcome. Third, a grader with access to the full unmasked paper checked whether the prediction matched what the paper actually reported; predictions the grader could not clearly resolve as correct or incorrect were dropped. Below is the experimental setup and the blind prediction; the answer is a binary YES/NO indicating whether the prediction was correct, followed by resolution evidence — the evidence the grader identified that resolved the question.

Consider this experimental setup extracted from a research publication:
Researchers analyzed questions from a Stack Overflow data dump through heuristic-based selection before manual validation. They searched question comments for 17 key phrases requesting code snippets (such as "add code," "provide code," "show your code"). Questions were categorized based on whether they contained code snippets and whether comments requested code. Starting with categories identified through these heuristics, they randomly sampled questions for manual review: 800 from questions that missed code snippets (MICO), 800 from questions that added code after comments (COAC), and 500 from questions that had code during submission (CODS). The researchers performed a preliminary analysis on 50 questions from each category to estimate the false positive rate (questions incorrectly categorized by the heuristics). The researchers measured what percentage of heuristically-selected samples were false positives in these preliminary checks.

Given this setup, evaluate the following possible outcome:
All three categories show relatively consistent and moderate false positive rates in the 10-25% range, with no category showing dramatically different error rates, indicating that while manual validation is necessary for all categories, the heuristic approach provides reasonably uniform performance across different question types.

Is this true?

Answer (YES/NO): NO